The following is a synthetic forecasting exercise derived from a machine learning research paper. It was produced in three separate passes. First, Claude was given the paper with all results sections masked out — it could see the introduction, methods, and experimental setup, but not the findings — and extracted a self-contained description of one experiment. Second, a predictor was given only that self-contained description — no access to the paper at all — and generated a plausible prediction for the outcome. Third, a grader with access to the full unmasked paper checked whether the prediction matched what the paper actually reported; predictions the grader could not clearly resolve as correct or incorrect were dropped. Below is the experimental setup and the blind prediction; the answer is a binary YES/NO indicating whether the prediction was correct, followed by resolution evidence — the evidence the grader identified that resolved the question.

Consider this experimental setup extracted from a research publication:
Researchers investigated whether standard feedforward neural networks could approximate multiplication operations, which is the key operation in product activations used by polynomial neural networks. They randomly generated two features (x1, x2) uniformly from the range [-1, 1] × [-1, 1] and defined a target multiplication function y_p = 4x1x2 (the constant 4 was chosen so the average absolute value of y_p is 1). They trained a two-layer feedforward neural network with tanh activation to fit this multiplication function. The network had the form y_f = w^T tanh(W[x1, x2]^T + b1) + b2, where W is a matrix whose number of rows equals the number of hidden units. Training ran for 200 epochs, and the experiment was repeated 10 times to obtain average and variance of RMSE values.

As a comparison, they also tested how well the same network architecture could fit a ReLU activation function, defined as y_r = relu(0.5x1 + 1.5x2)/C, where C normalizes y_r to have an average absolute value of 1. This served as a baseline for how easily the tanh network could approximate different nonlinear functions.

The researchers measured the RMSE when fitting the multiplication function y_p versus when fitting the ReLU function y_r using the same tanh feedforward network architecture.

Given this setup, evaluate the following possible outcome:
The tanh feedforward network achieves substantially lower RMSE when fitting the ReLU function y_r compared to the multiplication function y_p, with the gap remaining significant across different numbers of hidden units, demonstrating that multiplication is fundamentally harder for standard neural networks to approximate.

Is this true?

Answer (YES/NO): YES